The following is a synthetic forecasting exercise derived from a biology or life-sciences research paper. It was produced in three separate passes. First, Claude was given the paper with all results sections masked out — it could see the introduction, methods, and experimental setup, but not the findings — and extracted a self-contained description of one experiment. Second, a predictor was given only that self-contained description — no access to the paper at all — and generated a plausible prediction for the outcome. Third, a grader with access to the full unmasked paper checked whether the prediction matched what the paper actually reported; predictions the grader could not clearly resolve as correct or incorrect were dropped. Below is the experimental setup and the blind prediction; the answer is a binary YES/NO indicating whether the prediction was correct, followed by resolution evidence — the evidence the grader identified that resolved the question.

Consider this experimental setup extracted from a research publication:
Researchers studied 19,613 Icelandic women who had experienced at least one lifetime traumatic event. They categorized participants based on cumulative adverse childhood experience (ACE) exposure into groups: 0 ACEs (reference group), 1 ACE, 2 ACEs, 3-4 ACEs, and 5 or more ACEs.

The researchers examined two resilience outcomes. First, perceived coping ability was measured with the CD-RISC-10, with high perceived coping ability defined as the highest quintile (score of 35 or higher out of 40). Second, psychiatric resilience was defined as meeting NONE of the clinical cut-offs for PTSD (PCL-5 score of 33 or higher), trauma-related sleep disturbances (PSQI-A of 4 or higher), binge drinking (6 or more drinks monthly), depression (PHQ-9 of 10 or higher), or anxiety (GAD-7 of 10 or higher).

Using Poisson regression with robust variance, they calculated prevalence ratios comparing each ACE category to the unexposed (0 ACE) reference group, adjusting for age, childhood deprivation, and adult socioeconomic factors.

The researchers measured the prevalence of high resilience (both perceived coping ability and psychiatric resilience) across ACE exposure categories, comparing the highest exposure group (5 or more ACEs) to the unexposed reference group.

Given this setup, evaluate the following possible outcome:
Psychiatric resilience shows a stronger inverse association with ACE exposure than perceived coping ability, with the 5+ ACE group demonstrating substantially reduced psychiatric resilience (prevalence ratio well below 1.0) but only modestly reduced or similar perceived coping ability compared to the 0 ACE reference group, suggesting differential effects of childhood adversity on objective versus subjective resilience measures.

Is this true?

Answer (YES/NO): NO